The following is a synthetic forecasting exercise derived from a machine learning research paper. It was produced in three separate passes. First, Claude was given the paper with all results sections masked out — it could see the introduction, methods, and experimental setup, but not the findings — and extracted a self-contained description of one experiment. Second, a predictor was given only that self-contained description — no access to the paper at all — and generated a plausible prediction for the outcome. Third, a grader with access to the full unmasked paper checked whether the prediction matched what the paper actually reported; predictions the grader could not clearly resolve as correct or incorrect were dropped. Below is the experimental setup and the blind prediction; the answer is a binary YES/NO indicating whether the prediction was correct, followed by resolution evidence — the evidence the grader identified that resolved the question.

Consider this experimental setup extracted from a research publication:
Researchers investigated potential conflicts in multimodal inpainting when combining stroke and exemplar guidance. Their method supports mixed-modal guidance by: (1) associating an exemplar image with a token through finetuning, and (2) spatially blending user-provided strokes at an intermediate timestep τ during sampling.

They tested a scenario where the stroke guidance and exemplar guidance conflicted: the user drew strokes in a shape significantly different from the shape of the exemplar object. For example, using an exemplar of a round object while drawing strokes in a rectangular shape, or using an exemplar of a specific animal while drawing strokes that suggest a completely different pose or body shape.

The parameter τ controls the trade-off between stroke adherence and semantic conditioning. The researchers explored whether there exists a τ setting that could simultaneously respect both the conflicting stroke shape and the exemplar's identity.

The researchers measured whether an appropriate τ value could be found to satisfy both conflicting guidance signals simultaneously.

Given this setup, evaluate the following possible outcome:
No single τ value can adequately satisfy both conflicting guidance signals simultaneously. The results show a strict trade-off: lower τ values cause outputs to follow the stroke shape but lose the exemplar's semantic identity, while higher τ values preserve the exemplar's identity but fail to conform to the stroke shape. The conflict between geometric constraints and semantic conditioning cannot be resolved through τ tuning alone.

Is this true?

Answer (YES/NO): YES